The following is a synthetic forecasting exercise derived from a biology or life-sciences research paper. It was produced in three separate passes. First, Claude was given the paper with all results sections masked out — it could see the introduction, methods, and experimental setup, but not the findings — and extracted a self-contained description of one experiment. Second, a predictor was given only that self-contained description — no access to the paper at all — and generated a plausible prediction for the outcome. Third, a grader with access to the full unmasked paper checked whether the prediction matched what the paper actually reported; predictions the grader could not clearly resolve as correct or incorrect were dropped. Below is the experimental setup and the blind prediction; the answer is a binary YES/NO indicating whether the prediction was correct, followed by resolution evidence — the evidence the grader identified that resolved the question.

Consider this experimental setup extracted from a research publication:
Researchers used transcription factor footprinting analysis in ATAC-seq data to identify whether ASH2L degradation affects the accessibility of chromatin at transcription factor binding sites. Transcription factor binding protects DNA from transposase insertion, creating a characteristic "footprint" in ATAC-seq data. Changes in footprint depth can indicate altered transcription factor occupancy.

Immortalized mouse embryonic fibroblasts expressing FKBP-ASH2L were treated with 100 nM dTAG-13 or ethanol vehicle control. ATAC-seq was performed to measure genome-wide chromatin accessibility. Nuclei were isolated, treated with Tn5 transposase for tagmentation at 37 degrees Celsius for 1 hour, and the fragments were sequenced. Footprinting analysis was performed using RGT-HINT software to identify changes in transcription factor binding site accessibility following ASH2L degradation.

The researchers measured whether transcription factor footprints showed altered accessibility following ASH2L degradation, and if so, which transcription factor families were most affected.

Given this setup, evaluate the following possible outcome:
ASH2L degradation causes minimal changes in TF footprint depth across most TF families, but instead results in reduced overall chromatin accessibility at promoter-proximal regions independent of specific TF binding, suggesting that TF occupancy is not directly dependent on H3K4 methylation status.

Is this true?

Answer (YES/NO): NO